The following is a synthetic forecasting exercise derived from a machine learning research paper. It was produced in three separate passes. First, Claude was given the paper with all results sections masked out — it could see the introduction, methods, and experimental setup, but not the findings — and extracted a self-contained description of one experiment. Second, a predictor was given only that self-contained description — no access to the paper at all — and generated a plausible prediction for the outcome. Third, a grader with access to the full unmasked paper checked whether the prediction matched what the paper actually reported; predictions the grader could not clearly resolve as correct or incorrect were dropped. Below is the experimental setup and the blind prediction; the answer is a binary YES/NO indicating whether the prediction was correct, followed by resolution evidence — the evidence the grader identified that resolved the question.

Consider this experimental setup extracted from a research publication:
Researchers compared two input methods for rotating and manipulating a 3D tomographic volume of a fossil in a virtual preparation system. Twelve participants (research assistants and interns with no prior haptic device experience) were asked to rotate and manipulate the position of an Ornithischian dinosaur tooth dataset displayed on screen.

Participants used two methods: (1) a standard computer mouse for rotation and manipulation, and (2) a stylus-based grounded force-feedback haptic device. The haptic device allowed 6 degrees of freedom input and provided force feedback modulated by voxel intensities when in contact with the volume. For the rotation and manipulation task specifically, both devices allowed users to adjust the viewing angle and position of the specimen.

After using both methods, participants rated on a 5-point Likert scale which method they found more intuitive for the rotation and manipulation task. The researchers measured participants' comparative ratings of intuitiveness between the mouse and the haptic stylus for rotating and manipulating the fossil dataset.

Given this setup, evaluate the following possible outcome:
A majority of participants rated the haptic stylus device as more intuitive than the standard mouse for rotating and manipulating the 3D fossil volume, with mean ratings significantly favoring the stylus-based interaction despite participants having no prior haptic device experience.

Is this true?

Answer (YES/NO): NO